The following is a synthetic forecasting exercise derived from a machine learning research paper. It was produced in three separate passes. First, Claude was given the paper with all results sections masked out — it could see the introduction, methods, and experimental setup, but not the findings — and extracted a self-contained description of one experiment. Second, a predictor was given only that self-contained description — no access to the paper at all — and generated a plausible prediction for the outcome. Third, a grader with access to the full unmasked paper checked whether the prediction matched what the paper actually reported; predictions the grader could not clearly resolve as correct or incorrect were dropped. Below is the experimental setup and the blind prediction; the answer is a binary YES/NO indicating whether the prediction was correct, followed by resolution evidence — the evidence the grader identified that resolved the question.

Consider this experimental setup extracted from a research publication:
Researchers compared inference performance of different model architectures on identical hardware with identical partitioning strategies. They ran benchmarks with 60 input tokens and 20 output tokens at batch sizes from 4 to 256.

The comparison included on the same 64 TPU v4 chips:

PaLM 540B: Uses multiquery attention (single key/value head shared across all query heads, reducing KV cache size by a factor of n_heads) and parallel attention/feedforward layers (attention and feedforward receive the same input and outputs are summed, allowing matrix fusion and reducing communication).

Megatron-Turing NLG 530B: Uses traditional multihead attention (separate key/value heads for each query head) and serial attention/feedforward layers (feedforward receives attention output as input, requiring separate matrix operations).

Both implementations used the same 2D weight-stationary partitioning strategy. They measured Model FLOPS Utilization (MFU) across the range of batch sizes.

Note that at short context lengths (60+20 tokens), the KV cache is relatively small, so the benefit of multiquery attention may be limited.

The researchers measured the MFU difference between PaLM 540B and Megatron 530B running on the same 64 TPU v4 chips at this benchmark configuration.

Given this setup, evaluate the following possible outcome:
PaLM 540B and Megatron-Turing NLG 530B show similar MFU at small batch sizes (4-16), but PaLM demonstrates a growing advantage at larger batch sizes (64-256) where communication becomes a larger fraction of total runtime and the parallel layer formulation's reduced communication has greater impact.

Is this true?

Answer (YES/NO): NO